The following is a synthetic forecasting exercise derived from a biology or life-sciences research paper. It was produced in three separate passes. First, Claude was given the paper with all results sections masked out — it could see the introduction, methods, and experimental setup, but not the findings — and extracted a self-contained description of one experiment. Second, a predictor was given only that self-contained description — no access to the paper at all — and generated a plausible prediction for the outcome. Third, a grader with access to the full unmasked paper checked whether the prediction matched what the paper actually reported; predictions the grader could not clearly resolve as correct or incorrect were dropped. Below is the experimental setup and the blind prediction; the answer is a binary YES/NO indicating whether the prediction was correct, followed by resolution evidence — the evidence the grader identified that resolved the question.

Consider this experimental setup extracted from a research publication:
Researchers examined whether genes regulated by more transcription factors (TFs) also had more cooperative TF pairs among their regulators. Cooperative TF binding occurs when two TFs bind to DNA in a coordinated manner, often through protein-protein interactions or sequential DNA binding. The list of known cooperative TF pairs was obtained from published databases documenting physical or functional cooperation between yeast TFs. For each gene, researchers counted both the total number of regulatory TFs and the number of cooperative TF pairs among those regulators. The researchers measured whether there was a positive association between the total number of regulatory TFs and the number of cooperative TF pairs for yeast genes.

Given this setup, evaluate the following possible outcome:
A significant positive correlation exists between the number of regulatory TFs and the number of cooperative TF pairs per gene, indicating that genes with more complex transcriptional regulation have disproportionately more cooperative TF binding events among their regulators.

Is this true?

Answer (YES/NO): NO